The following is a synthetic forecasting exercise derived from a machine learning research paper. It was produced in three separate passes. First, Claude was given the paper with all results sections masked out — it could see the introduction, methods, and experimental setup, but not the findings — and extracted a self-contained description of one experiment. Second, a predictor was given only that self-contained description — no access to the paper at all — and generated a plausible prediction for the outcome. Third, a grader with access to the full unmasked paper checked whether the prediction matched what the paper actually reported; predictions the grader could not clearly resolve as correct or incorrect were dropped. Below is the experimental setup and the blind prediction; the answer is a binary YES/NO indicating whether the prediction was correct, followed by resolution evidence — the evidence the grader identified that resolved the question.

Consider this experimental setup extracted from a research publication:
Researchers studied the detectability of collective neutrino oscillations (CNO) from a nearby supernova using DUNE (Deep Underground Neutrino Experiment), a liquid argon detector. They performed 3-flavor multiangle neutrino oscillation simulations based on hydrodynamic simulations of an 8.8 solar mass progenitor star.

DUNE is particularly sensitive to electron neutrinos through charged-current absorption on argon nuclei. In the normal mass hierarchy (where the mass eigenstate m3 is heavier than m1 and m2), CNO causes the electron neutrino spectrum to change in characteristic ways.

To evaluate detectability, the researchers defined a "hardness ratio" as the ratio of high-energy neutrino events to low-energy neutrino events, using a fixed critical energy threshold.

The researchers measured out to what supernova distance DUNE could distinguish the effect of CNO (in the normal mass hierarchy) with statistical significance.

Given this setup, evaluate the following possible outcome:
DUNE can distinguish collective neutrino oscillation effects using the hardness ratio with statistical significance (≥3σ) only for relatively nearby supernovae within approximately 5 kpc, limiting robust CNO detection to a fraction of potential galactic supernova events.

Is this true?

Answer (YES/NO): NO